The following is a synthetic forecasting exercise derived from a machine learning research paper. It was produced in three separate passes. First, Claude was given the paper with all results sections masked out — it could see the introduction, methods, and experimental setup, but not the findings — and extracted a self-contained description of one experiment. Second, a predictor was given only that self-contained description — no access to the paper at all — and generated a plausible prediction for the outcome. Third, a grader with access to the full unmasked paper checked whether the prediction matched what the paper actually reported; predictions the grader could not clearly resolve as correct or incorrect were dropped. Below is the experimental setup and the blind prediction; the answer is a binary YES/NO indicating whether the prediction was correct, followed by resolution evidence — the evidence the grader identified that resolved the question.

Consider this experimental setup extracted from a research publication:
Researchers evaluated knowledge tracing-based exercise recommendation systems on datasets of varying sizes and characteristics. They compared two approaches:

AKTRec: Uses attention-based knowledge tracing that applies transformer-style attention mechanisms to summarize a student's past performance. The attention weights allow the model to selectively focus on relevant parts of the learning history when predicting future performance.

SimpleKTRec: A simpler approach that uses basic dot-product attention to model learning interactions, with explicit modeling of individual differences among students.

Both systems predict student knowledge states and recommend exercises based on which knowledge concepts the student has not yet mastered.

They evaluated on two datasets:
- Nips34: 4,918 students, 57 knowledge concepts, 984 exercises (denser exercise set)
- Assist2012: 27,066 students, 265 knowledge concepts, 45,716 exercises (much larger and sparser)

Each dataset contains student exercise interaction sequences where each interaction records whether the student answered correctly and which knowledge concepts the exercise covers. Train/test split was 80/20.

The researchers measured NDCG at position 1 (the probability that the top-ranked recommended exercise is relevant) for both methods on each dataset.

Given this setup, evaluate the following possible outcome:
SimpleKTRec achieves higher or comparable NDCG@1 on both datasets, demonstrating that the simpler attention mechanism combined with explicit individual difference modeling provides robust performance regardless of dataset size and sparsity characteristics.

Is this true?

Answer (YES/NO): NO